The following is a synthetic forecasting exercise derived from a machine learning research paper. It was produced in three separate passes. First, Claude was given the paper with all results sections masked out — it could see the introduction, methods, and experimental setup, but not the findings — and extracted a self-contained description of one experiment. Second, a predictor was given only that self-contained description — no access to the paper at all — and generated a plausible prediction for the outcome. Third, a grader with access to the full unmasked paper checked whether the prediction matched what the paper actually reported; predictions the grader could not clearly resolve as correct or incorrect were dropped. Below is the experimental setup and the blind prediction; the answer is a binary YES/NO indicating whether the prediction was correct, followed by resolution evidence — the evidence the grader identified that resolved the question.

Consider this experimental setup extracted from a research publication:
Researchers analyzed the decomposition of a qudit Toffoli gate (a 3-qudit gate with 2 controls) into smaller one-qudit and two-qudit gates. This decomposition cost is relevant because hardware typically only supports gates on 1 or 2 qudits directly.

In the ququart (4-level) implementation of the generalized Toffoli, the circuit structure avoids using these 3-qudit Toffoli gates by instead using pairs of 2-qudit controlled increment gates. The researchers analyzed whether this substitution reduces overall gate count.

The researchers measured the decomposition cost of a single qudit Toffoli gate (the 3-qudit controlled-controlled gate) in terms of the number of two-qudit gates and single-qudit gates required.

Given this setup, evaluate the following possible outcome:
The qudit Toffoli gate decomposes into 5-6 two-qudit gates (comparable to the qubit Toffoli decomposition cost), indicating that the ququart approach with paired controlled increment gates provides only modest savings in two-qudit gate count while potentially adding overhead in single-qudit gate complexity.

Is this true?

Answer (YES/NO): NO